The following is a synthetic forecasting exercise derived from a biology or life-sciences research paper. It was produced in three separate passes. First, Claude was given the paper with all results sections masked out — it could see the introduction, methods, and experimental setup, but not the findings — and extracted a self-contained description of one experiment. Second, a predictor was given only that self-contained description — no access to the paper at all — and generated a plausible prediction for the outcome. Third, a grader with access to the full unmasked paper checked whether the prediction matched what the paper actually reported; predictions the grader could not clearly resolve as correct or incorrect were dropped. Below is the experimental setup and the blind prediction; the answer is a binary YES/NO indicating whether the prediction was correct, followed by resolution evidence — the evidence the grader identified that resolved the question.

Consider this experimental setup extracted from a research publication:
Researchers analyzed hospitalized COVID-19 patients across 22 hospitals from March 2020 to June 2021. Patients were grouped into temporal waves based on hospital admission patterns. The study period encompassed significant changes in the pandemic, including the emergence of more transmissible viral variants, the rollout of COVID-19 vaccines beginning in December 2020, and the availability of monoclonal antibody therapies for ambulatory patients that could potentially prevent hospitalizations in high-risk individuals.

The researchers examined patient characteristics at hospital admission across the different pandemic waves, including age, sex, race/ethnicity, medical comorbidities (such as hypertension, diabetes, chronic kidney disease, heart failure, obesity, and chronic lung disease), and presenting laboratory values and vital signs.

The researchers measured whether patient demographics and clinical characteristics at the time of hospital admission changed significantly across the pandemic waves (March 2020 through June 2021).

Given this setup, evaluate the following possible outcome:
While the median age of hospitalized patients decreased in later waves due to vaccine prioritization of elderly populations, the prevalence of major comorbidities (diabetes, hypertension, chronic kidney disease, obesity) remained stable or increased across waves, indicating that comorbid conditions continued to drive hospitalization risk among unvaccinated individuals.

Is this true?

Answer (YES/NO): NO